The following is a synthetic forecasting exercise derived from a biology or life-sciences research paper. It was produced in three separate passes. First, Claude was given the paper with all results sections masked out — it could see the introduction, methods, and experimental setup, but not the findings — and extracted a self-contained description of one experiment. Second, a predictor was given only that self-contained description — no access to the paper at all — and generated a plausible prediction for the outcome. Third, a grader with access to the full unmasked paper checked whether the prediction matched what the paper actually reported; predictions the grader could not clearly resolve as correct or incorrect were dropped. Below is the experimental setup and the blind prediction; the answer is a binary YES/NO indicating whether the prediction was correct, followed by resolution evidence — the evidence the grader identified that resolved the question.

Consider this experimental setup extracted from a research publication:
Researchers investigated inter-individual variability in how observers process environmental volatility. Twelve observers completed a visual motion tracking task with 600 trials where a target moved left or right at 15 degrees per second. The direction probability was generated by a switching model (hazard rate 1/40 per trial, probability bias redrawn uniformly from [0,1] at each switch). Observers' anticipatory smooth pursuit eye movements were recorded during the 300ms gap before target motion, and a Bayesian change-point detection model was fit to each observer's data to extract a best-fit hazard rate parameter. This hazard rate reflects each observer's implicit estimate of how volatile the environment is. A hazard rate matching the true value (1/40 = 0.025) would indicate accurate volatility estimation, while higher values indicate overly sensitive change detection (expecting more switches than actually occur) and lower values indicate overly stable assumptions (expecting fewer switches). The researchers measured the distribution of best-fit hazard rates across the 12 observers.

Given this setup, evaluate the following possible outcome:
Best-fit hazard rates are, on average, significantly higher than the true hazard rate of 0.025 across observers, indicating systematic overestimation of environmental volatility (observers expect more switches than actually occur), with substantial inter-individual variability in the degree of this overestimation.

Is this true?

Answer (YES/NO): YES